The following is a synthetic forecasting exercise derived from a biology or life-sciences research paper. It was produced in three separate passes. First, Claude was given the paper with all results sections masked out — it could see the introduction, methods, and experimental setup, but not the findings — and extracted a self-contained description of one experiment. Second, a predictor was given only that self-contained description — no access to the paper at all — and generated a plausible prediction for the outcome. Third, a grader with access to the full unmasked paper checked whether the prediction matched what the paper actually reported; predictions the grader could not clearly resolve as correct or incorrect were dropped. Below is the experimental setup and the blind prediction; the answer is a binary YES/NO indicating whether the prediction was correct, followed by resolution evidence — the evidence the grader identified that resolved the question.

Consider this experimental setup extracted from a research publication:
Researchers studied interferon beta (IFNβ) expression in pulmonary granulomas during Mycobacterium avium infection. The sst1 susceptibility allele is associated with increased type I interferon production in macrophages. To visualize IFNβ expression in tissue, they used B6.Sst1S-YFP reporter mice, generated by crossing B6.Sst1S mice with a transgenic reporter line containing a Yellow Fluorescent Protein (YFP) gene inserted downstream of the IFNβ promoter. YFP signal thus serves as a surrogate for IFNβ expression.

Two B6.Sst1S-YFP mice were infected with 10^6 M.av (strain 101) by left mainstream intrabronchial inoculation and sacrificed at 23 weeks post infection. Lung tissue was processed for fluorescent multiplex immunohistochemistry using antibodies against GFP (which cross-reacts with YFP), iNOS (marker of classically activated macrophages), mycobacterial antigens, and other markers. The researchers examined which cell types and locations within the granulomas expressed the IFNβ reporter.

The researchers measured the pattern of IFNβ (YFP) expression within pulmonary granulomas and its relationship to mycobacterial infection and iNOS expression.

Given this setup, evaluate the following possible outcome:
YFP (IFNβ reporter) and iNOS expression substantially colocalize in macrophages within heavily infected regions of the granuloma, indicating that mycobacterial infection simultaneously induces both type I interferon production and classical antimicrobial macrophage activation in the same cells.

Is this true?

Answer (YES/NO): YES